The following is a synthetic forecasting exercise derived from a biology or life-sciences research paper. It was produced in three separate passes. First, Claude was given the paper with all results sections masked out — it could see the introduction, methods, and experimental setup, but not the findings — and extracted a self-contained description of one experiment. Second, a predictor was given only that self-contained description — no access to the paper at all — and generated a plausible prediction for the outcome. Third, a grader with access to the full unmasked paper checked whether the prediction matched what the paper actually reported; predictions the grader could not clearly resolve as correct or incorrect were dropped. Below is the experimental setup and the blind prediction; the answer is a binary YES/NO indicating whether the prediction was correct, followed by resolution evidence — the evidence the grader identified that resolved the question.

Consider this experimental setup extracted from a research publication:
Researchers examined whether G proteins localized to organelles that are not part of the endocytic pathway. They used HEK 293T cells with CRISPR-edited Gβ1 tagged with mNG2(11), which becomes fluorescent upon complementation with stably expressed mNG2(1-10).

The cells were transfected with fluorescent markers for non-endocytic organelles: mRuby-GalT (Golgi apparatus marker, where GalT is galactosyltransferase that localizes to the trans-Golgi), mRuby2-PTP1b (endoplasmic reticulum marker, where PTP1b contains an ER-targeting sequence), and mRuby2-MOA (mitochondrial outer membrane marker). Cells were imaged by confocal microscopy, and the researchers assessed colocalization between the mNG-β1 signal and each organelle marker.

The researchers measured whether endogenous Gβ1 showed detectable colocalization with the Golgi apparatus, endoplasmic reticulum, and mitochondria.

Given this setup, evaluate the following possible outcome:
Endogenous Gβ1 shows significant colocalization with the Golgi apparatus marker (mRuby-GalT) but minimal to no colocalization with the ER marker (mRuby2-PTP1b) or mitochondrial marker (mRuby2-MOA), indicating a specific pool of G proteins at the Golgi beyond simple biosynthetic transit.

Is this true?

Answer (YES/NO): NO